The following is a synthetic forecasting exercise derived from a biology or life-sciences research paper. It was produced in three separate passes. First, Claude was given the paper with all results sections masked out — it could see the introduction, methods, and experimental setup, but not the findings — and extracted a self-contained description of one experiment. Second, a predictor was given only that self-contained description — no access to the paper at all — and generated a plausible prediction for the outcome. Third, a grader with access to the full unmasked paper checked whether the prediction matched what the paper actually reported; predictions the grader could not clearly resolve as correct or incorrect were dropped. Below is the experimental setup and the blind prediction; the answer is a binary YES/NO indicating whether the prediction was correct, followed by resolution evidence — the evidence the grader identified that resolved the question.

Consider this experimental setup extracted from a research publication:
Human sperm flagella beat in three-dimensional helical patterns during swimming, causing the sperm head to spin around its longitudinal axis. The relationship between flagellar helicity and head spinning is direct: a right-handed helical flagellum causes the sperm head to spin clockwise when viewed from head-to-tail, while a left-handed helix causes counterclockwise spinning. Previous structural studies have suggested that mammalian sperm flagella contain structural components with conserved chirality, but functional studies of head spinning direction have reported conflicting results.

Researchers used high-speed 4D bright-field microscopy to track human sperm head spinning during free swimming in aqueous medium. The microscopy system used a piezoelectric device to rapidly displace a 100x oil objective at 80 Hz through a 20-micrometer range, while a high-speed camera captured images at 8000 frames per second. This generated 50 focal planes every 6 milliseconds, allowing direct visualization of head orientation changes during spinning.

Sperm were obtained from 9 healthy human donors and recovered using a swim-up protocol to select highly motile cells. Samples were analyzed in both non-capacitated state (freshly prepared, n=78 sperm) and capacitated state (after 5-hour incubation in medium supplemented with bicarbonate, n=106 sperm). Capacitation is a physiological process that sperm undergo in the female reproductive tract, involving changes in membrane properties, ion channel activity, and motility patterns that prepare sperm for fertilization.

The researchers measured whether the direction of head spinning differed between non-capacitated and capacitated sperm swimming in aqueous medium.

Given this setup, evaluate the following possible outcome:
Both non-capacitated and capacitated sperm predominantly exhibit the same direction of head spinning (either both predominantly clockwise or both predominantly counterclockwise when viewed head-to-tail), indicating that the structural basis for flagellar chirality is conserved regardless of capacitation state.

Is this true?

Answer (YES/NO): YES